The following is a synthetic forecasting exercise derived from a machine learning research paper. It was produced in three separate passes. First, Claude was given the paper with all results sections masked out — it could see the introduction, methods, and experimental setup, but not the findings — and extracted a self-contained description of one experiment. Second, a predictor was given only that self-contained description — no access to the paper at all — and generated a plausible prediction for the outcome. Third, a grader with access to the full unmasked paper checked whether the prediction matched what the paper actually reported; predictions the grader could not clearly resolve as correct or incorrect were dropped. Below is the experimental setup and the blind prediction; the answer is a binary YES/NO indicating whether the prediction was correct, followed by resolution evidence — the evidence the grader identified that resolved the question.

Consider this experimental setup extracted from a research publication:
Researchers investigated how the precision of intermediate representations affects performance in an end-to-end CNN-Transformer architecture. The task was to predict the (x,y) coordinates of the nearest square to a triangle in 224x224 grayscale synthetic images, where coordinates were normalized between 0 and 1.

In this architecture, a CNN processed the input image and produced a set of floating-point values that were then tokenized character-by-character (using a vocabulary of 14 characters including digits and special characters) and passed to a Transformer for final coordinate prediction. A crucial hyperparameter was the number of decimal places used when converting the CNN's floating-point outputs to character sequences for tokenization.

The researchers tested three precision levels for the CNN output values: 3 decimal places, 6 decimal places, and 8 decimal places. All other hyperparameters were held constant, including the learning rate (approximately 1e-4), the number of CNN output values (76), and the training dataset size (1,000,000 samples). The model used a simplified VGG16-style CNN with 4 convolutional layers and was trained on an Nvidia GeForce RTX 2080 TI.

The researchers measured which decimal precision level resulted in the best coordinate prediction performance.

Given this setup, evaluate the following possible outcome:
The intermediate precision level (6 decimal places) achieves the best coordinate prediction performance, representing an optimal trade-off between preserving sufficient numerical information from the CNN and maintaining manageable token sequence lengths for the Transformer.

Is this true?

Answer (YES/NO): YES